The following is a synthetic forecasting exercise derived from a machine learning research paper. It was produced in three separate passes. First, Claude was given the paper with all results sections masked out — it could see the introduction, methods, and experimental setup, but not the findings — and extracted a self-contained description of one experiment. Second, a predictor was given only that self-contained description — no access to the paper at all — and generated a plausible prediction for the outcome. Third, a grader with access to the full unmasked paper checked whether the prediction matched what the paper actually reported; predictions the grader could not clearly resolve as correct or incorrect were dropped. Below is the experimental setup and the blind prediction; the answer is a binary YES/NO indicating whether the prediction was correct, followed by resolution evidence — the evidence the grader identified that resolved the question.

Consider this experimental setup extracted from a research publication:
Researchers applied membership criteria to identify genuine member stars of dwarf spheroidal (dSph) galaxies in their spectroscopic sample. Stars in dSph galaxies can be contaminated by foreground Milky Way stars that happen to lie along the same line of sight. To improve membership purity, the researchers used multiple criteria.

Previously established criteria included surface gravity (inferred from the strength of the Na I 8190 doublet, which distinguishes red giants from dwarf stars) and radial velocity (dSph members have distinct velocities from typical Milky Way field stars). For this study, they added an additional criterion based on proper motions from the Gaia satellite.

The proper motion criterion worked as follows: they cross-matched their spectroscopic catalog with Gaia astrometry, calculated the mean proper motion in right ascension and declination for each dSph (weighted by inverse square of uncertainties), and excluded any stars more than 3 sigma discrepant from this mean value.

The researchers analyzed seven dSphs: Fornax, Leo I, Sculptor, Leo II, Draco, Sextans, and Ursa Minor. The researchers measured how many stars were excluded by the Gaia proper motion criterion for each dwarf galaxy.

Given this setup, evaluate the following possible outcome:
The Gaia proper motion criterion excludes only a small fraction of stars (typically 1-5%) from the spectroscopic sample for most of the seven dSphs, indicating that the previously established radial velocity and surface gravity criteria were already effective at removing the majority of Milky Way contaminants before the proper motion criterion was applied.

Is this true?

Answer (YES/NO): NO